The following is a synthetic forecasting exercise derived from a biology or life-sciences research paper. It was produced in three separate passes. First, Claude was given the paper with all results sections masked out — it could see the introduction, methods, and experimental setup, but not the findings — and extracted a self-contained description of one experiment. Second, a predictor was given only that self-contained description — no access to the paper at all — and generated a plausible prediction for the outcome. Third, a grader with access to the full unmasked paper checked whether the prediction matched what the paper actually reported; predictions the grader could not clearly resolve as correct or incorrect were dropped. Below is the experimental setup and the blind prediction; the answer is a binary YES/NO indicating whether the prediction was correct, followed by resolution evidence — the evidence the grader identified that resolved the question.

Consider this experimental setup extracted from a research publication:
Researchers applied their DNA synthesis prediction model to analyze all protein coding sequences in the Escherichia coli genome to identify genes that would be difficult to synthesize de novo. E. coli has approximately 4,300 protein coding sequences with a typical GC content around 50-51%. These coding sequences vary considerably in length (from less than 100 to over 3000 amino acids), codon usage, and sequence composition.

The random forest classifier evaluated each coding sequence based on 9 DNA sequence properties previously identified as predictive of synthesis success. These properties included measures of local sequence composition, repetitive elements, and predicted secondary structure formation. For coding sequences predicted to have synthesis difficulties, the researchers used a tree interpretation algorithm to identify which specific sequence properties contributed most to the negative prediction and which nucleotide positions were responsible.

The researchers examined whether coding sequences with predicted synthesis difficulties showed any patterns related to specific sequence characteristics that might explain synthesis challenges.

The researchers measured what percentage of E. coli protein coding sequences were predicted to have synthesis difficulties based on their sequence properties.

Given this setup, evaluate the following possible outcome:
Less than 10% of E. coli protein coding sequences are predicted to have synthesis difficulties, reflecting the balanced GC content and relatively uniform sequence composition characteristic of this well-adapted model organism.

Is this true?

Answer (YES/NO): NO